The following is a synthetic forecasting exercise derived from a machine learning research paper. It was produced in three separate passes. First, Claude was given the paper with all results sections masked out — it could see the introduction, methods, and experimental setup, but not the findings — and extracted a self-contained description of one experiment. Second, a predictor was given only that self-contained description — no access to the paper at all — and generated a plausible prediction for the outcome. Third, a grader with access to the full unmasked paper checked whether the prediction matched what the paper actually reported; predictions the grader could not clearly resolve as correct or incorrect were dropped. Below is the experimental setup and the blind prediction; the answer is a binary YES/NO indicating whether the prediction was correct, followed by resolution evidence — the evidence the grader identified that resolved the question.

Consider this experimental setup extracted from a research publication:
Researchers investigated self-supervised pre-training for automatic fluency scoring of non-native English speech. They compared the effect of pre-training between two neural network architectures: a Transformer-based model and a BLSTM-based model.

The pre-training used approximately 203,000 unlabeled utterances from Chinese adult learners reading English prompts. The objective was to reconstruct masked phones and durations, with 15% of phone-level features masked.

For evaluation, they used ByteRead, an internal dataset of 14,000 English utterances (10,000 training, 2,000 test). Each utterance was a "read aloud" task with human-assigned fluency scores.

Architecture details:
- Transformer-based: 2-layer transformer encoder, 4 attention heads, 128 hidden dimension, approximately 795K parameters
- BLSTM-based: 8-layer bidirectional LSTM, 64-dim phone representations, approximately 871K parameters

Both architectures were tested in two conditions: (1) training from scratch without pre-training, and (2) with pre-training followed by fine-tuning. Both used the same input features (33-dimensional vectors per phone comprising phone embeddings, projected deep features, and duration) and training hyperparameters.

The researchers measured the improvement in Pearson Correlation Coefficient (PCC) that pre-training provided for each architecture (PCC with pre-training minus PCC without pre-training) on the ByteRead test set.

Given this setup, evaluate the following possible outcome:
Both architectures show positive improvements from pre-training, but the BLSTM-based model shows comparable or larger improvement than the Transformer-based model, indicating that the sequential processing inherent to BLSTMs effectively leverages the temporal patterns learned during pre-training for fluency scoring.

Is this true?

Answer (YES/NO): YES